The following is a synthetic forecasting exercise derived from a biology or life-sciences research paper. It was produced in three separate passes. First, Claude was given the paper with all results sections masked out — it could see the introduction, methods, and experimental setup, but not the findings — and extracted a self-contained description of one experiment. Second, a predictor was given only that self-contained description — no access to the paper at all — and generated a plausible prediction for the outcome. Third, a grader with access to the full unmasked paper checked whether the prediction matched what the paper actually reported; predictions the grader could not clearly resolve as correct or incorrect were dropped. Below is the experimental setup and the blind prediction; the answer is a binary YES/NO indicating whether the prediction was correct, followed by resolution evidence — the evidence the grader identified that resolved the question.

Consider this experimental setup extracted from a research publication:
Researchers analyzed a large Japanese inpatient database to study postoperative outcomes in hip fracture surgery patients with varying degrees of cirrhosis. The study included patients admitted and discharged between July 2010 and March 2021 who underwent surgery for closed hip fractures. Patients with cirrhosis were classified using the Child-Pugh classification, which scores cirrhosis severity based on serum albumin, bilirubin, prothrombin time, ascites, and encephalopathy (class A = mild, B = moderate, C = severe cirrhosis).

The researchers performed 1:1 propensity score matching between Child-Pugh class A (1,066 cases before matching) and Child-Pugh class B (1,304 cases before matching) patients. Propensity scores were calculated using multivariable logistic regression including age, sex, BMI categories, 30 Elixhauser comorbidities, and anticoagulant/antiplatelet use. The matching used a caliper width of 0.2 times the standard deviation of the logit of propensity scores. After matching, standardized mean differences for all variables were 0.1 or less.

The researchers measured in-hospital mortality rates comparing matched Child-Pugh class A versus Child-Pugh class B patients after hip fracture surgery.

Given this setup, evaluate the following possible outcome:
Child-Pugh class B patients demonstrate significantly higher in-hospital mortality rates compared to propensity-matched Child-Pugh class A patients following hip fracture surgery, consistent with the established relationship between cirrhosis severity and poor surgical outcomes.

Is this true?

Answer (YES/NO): YES